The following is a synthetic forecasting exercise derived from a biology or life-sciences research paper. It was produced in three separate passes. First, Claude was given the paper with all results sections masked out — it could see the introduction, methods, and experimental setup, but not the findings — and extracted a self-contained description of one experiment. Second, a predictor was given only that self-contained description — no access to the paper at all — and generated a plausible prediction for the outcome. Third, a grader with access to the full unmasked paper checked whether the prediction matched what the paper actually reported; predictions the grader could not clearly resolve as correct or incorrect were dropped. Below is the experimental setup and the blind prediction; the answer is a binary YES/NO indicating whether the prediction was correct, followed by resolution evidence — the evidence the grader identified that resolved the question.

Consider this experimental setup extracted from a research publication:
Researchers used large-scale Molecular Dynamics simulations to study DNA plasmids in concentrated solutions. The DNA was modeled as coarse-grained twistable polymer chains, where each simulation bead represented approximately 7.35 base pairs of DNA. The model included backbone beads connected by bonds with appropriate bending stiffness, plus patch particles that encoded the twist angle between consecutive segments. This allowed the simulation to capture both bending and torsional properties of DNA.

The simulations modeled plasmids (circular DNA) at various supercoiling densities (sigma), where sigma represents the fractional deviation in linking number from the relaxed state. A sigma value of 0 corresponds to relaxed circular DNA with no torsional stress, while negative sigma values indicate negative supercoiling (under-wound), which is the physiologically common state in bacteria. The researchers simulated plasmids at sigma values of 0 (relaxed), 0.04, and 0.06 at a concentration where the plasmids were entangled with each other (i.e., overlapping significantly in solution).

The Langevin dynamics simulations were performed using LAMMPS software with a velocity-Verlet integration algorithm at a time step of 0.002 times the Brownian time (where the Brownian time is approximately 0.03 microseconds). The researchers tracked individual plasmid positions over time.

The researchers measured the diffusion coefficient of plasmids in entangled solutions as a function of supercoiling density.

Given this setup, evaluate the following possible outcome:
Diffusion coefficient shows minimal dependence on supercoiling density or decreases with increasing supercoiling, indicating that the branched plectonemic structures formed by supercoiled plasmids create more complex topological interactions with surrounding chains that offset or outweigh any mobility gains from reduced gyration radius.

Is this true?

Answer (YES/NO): NO